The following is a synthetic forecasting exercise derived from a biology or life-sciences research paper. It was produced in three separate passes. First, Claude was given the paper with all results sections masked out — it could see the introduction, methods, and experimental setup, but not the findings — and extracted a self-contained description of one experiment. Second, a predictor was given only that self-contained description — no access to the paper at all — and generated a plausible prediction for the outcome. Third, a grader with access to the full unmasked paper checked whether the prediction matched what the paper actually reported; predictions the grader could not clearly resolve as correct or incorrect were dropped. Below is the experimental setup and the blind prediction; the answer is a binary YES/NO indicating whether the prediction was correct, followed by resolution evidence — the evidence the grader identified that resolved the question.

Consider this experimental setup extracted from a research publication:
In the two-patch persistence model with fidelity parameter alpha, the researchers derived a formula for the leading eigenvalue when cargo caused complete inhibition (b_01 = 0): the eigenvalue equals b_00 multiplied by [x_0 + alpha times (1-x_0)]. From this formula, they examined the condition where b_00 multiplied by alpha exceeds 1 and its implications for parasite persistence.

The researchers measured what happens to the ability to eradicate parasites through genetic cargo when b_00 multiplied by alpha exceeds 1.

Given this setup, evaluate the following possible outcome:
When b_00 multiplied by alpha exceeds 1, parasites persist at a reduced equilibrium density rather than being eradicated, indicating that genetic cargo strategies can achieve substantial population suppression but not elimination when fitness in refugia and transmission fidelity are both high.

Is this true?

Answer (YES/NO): NO